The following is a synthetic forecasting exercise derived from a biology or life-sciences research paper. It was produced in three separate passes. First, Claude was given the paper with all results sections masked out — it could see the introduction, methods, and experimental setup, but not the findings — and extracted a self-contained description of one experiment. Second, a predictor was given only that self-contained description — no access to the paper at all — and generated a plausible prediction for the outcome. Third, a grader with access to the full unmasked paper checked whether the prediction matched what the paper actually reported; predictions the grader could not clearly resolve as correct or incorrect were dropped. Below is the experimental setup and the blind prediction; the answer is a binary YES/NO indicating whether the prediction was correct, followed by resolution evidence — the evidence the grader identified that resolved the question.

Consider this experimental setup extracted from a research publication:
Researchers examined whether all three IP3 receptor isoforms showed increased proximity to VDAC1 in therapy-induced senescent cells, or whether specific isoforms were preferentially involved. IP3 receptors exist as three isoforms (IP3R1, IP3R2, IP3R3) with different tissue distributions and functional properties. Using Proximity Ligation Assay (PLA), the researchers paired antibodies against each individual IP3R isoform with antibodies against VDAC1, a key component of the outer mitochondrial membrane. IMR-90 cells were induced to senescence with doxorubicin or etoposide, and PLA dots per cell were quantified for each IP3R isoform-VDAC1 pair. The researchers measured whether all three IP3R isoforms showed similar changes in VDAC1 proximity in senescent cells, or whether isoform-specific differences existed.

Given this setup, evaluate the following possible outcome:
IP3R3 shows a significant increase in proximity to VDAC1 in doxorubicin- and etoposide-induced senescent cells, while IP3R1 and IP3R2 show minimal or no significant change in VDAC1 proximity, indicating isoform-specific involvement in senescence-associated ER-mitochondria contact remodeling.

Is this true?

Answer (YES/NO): NO